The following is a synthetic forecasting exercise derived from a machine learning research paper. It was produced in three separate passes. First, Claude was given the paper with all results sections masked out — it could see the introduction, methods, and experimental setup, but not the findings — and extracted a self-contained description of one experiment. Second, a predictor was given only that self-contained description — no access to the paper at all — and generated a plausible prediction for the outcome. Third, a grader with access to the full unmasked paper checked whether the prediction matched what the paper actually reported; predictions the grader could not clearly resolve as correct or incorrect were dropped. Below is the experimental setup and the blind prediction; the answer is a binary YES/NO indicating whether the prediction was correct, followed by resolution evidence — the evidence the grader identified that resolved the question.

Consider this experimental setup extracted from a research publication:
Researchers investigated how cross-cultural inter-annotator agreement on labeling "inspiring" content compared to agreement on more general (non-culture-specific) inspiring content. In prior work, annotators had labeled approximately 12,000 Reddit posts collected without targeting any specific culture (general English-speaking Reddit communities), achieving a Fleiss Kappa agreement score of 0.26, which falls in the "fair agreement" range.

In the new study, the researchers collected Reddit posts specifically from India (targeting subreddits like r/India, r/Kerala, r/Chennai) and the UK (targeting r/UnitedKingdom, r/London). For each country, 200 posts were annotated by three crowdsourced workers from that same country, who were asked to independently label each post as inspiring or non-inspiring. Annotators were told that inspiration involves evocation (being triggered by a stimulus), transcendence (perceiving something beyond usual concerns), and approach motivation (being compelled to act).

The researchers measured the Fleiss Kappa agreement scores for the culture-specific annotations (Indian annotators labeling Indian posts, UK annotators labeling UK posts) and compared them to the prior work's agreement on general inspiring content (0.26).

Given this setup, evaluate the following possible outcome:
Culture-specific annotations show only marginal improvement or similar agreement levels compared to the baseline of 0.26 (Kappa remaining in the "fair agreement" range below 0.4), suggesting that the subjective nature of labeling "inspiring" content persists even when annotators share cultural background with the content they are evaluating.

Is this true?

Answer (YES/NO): YES